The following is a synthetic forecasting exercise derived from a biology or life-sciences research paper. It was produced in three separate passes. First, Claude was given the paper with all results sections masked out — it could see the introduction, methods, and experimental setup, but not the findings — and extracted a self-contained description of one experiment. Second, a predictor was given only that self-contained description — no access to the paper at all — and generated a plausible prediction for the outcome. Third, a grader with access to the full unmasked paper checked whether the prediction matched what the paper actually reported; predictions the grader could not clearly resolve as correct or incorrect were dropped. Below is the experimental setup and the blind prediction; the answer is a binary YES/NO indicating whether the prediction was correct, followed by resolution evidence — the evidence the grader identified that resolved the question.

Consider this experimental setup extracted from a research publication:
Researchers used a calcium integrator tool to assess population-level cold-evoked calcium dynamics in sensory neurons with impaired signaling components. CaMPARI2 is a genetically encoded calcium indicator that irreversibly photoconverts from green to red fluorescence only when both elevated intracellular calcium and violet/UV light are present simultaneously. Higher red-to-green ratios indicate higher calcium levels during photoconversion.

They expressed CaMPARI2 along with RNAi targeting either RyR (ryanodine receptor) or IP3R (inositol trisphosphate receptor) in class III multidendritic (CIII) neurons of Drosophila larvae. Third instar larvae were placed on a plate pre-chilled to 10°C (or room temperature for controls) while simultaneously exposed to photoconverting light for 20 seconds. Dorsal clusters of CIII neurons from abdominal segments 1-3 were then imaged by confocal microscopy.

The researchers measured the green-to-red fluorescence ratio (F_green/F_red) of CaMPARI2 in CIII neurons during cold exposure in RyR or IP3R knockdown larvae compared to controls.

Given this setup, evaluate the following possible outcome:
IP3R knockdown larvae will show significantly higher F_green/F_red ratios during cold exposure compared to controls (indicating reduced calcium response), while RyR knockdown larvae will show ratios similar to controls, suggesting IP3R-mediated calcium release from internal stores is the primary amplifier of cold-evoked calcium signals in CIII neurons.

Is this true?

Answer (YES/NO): NO